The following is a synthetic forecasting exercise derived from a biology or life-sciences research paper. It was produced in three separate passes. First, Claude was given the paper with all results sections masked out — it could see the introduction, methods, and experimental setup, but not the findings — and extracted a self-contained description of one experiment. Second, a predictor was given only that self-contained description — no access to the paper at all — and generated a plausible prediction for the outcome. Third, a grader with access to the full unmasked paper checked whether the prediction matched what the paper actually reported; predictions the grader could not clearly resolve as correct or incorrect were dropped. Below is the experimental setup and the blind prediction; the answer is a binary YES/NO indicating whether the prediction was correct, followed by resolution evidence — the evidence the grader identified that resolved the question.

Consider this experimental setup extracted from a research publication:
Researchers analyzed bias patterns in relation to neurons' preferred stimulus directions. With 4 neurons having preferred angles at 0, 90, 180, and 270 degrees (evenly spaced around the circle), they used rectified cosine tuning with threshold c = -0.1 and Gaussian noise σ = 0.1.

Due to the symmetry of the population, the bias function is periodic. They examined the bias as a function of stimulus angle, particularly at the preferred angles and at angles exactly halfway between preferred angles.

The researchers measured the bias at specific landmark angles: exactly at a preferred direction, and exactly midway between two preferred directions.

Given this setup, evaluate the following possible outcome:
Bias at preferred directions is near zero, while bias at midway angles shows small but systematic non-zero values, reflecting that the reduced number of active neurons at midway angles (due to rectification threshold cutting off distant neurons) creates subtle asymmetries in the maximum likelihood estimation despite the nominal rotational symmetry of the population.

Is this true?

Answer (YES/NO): NO